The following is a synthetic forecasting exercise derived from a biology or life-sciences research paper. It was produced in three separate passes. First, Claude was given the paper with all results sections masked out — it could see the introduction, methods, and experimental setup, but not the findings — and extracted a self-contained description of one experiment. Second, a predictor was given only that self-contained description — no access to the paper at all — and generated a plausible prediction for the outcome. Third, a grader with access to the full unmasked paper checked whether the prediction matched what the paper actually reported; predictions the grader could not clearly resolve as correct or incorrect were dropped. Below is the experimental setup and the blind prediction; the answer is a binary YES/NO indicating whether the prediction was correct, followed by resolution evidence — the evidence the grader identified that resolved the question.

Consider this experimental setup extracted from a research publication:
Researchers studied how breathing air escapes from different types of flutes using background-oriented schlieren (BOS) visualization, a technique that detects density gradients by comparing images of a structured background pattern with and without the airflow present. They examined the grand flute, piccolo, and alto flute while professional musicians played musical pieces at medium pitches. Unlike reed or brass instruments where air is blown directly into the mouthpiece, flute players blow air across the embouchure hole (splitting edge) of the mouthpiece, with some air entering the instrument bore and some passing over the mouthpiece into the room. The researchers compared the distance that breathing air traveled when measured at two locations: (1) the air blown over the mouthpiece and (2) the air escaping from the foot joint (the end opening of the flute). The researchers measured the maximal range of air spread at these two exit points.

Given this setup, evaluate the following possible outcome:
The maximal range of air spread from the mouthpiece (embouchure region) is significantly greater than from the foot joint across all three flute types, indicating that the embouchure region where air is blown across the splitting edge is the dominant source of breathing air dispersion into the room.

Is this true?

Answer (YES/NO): YES